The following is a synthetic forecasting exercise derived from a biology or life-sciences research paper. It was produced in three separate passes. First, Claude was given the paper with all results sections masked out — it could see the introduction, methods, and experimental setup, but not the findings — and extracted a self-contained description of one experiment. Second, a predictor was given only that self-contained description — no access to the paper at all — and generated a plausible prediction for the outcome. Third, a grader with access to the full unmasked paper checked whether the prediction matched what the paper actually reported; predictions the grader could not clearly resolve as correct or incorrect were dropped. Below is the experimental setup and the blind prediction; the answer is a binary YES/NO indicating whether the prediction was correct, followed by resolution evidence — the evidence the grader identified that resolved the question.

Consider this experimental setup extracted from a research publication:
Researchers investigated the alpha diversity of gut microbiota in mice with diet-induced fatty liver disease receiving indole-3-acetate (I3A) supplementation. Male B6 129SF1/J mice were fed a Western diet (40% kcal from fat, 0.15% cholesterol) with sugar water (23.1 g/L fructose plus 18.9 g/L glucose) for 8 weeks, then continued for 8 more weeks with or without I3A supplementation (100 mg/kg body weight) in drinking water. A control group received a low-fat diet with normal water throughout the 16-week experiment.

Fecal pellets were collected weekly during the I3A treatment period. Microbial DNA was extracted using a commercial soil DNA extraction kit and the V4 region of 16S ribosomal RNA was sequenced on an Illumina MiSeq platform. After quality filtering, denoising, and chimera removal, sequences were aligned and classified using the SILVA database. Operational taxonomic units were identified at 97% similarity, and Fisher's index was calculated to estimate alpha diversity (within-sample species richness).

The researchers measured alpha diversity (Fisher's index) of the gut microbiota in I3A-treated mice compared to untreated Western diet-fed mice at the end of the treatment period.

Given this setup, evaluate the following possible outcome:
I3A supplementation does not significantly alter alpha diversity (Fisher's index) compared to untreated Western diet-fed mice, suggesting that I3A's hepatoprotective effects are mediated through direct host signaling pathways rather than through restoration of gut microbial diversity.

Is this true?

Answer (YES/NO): YES